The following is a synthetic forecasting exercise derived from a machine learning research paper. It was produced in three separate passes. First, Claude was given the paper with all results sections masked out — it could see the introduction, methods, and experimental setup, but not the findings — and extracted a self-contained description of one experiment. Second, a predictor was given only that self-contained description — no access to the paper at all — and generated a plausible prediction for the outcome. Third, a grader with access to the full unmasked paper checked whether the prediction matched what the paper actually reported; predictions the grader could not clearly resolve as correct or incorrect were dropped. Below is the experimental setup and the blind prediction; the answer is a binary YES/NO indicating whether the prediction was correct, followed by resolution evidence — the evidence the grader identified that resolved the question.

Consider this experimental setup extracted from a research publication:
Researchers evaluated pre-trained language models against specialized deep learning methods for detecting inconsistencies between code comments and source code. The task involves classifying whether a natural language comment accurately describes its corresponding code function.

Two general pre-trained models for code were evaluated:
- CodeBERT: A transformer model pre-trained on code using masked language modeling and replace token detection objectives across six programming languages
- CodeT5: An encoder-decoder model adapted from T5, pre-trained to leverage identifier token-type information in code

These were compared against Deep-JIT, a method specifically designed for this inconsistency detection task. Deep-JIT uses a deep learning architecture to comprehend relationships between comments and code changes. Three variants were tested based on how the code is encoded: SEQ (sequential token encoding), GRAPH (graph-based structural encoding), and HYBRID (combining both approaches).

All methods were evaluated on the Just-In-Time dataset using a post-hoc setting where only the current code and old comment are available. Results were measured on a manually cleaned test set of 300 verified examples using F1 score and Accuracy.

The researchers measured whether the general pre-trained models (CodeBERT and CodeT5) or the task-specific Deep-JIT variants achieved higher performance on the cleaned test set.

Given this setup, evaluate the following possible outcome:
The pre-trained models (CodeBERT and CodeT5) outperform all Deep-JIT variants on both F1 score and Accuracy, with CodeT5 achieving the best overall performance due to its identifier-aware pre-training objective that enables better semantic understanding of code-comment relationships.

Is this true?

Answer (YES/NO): YES